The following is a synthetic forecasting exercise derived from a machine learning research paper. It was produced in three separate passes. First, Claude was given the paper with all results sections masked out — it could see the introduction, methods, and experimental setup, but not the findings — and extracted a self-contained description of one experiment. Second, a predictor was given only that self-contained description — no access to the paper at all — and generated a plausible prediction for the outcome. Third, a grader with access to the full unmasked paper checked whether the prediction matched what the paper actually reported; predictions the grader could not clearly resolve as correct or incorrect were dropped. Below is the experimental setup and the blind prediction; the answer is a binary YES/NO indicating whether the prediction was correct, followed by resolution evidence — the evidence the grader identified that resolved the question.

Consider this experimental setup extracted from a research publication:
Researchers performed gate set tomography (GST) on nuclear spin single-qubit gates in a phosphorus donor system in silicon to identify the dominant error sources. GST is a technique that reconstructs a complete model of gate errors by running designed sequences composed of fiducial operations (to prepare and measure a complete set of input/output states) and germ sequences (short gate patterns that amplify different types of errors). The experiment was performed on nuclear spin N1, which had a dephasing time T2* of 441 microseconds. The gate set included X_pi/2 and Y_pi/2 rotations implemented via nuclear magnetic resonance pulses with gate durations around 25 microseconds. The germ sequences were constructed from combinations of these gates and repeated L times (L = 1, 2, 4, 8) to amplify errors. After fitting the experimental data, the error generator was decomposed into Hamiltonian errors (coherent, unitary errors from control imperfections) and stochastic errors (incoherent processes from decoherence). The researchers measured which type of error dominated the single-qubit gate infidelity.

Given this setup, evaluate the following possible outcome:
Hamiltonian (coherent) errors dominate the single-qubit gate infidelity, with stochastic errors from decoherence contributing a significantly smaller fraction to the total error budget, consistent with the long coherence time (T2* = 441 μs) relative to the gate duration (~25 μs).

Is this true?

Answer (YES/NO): YES